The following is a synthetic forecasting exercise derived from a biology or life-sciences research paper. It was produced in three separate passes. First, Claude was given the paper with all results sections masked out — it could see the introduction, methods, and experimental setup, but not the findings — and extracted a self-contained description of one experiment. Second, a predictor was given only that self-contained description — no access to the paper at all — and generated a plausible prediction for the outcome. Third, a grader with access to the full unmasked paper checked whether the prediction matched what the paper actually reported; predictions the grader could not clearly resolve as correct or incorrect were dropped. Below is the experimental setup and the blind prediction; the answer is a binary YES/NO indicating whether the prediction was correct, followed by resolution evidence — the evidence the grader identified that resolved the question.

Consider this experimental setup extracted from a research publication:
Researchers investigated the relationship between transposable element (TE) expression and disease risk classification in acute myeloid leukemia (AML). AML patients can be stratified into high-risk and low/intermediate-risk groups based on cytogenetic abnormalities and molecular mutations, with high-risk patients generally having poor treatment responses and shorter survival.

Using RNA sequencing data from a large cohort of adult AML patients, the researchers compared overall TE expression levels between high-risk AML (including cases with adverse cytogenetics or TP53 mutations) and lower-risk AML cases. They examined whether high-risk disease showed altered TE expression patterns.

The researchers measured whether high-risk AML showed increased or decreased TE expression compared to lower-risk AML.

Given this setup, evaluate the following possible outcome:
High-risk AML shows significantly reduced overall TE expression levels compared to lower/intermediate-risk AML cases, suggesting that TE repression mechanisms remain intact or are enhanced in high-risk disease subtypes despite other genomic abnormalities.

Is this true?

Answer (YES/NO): YES